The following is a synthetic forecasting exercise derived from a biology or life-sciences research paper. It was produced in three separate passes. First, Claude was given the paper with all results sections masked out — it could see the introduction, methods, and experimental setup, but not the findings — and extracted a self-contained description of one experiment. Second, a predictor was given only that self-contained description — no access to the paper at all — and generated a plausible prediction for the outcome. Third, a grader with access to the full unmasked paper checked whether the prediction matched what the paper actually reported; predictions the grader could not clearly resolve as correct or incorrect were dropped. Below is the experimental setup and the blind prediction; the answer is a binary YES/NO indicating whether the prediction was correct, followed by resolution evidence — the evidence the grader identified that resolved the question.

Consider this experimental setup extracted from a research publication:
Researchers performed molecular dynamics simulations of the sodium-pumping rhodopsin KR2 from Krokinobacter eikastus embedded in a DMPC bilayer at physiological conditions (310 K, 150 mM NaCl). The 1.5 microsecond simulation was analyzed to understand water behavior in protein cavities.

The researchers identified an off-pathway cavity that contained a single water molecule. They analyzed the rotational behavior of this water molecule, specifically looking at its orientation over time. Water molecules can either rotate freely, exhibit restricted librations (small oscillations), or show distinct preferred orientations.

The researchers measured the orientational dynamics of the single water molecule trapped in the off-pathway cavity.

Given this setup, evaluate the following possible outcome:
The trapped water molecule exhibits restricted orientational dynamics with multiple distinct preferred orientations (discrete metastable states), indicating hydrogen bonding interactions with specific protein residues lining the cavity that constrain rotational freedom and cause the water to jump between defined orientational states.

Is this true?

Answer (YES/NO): YES